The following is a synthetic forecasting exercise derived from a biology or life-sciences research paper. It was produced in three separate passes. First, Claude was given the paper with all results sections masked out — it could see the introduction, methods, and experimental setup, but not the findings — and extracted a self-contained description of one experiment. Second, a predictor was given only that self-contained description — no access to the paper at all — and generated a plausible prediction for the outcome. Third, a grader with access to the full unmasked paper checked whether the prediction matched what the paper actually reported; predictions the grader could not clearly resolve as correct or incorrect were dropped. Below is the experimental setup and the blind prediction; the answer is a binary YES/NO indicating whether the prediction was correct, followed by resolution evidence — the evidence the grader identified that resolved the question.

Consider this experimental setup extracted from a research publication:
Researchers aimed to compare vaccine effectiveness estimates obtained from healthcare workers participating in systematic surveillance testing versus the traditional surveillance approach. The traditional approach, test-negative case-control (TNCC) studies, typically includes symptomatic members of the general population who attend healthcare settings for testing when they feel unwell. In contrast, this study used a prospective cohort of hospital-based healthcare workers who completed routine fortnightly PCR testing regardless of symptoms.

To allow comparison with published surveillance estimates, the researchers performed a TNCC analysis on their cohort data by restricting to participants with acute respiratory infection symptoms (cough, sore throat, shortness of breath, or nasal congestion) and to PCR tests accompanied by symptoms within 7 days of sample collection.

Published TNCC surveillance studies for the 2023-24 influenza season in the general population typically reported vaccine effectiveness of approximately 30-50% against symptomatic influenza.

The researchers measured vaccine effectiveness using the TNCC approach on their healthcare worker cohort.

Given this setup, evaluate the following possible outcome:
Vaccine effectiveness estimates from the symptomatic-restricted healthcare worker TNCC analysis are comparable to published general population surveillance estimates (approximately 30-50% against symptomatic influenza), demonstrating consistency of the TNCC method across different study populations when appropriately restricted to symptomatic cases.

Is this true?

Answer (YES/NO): YES